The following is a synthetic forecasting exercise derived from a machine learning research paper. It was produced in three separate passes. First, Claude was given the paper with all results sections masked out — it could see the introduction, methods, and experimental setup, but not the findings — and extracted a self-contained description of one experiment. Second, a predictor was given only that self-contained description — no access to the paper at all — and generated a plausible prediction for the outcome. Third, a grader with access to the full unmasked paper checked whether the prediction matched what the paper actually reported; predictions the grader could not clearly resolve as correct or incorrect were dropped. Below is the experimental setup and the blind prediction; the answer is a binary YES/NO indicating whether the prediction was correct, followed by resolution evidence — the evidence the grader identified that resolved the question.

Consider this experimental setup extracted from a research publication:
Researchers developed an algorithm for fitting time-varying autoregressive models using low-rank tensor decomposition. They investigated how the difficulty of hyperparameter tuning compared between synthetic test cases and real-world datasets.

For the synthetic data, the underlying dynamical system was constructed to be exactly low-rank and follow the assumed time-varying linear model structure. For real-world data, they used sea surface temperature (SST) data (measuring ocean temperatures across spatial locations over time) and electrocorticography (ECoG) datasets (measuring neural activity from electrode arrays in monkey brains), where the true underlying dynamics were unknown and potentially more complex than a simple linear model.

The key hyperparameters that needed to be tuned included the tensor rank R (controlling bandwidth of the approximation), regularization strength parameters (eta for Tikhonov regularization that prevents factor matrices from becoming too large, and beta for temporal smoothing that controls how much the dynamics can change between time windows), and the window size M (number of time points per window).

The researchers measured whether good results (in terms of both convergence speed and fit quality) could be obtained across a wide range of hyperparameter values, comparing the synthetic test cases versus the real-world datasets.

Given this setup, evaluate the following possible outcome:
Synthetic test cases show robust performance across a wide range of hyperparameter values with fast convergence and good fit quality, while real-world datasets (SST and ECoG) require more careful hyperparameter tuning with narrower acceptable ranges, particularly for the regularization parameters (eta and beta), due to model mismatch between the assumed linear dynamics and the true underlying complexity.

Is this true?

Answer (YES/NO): YES